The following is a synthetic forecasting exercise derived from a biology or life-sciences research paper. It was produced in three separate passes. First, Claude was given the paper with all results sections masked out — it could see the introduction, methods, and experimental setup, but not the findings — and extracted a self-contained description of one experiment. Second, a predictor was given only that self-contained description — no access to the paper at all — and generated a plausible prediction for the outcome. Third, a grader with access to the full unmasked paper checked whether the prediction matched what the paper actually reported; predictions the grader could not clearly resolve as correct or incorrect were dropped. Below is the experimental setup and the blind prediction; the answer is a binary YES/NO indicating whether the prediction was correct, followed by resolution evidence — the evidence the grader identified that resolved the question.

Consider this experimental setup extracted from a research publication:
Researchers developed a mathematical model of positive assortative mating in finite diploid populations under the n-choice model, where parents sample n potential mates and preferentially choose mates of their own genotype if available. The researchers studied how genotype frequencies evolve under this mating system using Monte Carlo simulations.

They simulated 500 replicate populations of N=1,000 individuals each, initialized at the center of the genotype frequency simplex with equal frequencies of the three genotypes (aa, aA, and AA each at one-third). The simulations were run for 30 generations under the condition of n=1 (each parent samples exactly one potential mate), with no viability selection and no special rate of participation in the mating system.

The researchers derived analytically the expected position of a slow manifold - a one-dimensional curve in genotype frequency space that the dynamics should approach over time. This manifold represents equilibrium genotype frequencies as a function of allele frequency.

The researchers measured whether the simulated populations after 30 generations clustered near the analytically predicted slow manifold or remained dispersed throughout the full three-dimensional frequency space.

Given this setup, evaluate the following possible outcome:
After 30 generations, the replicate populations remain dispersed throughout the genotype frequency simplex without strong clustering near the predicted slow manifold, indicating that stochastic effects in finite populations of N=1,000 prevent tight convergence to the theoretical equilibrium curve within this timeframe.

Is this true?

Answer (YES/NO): NO